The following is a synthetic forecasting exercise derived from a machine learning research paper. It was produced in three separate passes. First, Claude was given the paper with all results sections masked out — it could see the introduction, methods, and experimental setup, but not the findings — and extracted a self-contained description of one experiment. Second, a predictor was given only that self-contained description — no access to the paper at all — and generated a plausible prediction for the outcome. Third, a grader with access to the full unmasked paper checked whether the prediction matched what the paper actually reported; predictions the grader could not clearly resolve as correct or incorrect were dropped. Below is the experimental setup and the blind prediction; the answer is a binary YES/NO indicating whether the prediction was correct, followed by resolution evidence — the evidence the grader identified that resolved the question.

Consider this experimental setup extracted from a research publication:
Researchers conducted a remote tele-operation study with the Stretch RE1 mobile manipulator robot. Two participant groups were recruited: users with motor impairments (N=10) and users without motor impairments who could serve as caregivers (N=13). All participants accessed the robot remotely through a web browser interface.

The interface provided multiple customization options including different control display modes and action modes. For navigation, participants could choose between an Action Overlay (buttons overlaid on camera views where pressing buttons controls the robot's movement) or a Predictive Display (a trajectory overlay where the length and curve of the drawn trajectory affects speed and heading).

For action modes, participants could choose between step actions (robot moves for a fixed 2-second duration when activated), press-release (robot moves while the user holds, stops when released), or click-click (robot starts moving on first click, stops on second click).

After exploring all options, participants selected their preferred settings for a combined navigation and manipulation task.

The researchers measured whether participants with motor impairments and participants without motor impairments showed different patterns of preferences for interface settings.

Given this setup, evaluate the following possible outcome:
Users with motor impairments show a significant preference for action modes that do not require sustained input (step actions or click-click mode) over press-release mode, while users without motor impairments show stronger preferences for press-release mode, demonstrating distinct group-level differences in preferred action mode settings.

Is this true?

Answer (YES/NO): NO